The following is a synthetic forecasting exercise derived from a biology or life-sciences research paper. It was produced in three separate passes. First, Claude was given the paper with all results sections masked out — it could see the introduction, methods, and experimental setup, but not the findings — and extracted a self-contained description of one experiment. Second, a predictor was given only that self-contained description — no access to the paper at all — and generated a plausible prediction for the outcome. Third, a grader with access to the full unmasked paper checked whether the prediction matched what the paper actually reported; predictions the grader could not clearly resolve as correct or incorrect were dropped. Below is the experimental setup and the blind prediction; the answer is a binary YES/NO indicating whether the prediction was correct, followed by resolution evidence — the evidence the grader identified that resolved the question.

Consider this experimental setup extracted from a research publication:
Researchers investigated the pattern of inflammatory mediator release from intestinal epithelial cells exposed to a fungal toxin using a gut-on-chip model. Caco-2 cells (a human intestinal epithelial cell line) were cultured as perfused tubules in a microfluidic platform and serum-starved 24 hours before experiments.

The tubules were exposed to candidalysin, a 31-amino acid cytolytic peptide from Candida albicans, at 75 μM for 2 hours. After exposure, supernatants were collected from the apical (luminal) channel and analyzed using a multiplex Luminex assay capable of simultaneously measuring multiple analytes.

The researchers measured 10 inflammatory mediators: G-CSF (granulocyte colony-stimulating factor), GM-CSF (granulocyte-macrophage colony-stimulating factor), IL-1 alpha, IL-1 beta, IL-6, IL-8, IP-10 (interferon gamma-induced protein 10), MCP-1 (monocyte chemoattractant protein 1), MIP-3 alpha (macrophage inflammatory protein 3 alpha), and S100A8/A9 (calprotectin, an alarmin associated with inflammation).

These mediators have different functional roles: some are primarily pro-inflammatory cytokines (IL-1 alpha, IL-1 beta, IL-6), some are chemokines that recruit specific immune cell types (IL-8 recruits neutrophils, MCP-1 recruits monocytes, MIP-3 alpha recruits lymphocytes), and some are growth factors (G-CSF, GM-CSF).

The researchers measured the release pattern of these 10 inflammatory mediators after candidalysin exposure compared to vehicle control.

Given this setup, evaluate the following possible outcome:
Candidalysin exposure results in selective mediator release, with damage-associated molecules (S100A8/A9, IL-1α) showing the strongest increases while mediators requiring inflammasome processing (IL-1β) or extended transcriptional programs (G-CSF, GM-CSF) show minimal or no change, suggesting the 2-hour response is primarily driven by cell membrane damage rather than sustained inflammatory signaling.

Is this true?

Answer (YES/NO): NO